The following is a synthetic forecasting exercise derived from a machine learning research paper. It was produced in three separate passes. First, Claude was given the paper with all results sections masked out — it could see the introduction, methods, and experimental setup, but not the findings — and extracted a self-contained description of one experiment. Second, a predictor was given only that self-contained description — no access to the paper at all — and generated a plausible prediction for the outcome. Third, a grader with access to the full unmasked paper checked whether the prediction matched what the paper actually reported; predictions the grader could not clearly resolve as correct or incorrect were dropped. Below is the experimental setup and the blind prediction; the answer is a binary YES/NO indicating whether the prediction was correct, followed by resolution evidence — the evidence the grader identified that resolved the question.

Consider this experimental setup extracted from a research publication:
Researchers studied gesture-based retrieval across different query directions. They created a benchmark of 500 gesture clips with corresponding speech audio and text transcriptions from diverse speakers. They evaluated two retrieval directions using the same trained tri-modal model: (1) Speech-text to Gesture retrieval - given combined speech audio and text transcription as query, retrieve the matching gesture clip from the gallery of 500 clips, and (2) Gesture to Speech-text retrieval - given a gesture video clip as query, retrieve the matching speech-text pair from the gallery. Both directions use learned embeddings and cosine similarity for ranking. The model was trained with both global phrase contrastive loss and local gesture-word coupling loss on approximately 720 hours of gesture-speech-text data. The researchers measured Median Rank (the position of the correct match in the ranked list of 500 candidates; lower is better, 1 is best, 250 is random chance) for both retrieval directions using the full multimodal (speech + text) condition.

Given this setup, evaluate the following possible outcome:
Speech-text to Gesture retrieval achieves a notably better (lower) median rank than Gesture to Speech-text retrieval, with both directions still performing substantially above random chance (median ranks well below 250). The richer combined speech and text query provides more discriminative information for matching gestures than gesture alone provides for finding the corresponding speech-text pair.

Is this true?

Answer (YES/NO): YES